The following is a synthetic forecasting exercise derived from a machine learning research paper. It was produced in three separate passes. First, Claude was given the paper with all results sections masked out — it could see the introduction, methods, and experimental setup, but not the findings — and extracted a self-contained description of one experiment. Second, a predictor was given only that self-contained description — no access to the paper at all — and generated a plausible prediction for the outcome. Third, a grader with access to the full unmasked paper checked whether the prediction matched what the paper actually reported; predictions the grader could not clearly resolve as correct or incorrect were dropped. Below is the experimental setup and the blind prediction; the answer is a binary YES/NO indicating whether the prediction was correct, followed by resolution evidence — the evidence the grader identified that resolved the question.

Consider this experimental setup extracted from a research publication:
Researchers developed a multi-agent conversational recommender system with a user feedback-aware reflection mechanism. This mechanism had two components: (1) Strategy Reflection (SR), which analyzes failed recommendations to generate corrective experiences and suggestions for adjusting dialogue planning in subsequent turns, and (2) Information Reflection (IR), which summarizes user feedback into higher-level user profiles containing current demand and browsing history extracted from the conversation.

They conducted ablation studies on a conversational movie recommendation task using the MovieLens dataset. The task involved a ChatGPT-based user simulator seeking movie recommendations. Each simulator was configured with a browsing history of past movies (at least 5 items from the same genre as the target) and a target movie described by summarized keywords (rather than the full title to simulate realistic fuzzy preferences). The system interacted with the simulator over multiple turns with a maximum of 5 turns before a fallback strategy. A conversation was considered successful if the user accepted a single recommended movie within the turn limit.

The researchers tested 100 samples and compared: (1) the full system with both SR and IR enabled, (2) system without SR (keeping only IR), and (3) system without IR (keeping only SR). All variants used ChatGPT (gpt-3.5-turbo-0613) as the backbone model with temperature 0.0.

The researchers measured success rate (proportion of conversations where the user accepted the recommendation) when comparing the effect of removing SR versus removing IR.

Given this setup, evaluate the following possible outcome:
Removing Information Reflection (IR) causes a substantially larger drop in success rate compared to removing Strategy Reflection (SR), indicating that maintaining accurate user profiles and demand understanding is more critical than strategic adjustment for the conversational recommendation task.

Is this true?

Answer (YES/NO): NO